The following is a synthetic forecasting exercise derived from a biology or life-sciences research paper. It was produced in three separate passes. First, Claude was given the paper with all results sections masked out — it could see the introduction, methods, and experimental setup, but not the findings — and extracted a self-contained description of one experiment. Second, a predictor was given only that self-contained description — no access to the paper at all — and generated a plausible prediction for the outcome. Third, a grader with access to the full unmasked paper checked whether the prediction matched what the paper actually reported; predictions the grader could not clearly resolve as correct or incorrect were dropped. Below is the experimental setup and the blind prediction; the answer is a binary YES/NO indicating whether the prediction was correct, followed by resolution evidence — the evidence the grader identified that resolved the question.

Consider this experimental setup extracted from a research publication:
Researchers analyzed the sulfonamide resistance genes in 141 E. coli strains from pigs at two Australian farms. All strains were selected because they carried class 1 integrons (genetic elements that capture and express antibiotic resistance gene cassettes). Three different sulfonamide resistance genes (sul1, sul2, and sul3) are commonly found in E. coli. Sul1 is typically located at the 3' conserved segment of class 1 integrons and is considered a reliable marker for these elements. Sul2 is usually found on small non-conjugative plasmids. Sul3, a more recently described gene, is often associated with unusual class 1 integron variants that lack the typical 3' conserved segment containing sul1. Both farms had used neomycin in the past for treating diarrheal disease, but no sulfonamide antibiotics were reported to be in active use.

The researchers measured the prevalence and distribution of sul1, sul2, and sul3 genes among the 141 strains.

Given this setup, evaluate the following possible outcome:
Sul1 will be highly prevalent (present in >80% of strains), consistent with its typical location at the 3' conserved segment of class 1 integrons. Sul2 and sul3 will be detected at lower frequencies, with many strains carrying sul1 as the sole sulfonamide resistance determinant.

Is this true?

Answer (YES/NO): NO